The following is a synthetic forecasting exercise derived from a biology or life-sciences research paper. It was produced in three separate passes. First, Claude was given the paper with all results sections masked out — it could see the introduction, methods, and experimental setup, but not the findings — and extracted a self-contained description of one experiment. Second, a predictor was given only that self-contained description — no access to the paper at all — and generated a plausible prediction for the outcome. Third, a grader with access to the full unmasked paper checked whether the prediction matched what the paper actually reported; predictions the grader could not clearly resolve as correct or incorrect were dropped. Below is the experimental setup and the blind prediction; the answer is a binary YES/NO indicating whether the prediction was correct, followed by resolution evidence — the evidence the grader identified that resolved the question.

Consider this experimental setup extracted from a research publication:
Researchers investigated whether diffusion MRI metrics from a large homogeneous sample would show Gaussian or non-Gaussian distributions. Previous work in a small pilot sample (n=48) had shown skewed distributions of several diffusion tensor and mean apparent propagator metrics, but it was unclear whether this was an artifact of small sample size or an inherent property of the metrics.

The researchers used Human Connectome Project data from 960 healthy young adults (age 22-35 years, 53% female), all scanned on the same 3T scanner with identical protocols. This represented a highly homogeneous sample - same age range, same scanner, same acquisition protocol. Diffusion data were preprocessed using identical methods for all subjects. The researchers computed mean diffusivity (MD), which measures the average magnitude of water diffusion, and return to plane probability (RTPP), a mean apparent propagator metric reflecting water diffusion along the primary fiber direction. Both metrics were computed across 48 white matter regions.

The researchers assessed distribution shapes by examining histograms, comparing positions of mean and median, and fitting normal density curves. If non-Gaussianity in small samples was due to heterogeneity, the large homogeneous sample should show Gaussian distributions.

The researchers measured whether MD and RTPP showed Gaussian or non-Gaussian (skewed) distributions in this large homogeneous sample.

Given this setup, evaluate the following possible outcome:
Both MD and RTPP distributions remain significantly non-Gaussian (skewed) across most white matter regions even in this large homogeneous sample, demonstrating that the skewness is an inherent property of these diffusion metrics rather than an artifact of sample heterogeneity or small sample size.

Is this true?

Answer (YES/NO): YES